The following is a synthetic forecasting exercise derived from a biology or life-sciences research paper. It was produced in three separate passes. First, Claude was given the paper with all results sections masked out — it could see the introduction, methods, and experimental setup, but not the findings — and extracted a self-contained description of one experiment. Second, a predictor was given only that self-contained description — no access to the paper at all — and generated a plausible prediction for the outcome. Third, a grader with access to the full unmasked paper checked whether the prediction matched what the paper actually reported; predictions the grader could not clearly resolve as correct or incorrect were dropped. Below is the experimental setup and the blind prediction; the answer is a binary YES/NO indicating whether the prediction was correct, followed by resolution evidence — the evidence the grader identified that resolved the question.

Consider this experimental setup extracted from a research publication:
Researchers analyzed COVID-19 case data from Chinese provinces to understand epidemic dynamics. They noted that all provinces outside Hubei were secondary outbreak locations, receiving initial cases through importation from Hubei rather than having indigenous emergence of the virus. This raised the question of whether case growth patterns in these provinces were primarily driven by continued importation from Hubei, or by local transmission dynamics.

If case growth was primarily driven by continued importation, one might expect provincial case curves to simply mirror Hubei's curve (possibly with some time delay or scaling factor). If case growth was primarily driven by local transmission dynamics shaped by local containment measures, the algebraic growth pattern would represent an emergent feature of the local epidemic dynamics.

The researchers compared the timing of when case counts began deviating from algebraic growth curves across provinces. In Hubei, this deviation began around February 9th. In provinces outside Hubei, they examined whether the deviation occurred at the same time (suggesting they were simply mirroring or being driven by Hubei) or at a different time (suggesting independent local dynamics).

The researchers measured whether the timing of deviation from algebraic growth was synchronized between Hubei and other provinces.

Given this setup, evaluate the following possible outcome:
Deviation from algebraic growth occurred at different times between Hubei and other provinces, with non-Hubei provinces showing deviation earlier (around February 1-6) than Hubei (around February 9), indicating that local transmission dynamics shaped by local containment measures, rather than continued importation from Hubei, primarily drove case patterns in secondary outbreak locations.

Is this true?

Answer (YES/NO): YES